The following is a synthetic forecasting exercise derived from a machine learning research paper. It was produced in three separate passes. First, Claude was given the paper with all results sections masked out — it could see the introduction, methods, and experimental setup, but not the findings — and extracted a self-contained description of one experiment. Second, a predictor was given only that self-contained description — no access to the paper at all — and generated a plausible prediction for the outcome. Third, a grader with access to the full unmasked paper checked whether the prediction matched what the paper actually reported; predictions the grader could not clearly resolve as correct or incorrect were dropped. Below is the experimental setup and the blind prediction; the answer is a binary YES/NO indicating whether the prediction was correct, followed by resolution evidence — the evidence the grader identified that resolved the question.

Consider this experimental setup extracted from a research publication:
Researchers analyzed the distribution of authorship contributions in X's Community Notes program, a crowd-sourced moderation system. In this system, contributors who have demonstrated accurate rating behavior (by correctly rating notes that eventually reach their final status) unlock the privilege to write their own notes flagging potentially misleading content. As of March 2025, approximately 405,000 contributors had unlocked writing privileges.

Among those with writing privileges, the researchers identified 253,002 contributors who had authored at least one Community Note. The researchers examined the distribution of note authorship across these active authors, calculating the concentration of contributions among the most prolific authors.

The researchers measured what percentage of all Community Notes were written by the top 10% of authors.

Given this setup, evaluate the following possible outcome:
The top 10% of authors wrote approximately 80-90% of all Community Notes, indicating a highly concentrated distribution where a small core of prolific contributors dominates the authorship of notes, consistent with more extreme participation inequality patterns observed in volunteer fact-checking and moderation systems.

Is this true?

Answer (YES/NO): NO